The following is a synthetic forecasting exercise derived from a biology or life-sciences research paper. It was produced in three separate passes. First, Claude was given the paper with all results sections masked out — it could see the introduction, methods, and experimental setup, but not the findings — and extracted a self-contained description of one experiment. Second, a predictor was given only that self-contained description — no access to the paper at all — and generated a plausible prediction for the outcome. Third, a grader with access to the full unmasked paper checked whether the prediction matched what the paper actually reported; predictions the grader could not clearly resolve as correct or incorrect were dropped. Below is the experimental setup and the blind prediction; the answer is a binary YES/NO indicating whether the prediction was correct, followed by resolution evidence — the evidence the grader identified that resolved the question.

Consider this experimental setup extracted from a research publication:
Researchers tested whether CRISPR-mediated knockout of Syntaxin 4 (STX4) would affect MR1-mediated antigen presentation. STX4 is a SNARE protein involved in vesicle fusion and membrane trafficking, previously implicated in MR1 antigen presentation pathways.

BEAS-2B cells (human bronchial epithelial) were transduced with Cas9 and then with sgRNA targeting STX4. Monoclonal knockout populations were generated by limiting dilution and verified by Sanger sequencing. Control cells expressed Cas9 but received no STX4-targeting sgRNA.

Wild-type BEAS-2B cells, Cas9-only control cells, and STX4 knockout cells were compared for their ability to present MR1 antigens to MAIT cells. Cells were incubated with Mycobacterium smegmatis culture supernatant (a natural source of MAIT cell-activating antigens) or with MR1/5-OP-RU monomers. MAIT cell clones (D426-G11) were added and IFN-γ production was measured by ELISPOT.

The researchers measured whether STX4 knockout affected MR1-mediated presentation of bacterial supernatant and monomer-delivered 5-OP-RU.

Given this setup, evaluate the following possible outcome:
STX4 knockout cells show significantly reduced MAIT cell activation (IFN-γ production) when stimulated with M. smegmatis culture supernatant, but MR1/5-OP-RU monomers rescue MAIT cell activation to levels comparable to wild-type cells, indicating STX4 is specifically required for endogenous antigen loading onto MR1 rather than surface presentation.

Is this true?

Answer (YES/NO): NO